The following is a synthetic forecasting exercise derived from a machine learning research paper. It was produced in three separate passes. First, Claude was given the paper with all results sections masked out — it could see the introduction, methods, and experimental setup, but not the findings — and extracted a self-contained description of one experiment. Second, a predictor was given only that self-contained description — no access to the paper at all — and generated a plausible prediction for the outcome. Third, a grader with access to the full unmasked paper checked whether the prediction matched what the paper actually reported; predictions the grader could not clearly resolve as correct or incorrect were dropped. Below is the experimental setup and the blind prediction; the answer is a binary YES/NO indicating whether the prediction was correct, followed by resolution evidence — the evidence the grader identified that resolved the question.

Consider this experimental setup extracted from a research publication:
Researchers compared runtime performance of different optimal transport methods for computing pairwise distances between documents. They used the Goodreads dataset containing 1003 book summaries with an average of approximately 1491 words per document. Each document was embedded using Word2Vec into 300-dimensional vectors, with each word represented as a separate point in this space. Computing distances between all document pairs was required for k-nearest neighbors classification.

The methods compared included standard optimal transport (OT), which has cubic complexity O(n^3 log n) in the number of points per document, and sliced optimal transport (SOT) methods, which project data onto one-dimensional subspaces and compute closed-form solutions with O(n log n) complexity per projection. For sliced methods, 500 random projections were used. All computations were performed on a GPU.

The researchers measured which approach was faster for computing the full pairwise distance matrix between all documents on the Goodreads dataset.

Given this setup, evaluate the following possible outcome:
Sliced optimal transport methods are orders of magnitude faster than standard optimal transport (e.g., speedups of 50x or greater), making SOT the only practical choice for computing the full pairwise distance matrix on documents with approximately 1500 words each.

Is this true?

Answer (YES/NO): NO